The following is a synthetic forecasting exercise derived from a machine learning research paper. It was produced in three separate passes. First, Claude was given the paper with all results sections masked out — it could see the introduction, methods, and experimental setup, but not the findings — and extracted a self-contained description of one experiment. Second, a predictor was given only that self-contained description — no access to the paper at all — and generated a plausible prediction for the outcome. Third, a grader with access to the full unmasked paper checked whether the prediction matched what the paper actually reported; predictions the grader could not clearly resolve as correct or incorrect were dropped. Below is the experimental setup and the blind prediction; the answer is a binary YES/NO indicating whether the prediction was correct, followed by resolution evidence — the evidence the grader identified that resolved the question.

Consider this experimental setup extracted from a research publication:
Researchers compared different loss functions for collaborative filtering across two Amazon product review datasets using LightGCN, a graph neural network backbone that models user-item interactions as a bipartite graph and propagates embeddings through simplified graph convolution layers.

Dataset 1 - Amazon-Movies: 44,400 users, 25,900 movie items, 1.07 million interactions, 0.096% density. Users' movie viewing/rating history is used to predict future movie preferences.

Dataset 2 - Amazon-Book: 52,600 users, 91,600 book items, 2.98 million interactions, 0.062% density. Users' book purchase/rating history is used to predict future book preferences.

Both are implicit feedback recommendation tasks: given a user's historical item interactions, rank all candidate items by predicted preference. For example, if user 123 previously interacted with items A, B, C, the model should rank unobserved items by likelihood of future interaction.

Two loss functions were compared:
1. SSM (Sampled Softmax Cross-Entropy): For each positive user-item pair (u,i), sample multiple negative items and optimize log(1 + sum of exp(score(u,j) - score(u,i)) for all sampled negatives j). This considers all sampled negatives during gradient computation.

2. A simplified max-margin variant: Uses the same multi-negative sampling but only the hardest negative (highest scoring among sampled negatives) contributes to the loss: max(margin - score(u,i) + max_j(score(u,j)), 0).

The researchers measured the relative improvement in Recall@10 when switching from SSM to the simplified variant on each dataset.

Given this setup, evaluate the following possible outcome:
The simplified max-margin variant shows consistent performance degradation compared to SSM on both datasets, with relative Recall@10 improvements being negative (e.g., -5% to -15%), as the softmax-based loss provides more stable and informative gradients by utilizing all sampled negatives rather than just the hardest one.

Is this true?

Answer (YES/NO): NO